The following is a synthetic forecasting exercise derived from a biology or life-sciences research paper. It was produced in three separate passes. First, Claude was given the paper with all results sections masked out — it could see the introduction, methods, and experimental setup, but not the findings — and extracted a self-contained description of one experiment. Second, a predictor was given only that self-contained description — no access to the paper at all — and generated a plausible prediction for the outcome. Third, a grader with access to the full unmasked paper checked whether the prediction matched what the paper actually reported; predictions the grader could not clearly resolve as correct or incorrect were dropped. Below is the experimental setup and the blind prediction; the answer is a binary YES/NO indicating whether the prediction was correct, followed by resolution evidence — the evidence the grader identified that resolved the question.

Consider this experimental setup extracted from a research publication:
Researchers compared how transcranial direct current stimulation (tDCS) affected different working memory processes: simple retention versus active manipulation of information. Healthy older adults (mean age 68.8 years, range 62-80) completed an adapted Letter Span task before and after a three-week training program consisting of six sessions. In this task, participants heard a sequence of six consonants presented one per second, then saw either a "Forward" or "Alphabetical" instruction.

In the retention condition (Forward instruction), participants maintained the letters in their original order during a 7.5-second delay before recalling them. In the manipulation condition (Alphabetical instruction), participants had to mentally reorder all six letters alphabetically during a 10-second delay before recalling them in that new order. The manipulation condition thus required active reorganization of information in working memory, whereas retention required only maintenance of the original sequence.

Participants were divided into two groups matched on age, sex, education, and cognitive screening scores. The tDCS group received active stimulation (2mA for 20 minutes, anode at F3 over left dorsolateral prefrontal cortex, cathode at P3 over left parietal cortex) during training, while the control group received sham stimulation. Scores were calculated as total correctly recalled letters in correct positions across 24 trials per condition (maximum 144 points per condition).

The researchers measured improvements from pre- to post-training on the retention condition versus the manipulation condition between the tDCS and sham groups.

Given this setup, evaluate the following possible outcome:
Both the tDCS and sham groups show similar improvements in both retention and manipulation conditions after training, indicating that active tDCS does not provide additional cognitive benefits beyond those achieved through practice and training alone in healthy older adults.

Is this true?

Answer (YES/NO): NO